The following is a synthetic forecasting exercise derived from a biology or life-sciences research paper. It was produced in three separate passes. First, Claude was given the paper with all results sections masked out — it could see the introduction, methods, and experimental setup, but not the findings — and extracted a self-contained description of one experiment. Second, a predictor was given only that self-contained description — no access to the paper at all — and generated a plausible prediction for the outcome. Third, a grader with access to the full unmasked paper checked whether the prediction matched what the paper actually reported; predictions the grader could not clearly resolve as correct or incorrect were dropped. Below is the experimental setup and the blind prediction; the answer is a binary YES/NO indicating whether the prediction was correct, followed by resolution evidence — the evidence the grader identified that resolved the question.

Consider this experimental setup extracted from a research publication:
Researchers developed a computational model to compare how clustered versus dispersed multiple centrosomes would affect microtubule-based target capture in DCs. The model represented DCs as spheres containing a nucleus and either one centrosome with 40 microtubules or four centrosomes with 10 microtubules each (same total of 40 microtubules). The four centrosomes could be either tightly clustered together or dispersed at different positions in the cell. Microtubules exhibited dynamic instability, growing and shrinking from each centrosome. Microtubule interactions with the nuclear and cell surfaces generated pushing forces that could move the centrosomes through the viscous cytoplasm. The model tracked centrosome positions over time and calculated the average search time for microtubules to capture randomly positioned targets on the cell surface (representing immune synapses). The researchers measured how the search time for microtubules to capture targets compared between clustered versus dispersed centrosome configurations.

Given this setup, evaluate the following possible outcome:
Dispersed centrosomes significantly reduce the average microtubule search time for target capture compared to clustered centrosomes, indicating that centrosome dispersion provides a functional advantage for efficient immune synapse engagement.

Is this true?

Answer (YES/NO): NO